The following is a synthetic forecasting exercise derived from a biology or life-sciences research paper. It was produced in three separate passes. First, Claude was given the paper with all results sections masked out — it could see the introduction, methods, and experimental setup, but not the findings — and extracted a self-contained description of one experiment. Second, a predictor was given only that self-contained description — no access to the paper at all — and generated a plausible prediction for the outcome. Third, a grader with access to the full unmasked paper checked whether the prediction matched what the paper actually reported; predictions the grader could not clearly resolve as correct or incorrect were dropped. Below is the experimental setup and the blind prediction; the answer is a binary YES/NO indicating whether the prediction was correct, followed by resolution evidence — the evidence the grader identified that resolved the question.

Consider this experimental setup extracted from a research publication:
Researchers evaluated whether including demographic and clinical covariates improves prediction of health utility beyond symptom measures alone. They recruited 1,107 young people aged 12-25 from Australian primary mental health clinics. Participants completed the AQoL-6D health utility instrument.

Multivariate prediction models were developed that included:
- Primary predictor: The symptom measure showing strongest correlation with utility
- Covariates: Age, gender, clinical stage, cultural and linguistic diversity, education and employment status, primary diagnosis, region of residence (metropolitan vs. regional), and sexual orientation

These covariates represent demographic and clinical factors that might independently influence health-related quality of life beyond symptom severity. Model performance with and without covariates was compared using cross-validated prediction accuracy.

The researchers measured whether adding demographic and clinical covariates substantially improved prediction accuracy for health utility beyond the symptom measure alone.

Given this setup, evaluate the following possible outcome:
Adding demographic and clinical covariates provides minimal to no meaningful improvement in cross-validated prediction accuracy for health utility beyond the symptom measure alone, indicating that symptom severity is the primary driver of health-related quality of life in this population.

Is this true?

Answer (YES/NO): YES